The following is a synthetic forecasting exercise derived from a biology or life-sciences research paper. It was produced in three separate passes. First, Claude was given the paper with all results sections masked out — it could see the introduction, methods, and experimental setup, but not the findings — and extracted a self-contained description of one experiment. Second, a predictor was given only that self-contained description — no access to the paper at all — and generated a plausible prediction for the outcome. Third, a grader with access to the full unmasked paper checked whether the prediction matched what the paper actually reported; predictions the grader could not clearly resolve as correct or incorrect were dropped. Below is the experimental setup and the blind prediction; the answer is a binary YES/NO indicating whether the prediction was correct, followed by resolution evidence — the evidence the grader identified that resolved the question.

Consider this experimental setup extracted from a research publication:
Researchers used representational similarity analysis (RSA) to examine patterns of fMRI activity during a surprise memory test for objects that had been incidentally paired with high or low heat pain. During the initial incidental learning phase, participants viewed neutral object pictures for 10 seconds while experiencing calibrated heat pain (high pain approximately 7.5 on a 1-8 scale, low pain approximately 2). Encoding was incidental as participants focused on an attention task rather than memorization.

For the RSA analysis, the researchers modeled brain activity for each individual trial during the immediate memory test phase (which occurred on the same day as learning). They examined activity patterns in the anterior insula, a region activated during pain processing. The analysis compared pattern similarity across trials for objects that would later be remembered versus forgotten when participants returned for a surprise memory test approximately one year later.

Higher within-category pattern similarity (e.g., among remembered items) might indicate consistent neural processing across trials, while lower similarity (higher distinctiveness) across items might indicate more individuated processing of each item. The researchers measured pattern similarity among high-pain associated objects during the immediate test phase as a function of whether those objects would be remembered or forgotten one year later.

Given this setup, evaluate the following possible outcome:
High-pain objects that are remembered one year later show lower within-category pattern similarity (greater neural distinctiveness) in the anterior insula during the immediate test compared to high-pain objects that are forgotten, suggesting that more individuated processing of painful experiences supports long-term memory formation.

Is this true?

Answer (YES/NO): YES